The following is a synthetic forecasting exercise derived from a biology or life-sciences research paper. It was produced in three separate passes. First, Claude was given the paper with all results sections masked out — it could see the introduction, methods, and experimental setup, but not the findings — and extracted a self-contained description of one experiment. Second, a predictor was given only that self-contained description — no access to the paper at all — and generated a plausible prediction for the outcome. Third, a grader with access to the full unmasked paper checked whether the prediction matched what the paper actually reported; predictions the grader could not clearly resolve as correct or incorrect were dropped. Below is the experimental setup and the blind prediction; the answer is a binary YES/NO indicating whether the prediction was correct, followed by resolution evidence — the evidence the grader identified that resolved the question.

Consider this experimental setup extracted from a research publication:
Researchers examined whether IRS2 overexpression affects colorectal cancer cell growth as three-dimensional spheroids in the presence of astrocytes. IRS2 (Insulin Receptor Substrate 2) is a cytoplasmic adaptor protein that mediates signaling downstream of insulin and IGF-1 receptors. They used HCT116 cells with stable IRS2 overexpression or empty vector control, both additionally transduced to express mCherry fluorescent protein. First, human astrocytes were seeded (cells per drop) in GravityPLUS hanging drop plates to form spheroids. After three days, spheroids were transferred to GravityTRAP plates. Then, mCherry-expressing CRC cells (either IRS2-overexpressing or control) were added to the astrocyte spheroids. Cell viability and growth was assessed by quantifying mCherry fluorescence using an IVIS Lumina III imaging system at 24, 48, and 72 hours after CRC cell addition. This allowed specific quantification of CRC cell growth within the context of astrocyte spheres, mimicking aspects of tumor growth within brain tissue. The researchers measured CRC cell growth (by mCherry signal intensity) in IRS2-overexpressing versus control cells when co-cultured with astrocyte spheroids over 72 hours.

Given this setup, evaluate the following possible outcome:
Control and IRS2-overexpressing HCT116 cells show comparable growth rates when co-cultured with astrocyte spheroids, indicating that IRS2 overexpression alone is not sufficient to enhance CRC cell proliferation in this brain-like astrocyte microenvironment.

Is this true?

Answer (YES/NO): NO